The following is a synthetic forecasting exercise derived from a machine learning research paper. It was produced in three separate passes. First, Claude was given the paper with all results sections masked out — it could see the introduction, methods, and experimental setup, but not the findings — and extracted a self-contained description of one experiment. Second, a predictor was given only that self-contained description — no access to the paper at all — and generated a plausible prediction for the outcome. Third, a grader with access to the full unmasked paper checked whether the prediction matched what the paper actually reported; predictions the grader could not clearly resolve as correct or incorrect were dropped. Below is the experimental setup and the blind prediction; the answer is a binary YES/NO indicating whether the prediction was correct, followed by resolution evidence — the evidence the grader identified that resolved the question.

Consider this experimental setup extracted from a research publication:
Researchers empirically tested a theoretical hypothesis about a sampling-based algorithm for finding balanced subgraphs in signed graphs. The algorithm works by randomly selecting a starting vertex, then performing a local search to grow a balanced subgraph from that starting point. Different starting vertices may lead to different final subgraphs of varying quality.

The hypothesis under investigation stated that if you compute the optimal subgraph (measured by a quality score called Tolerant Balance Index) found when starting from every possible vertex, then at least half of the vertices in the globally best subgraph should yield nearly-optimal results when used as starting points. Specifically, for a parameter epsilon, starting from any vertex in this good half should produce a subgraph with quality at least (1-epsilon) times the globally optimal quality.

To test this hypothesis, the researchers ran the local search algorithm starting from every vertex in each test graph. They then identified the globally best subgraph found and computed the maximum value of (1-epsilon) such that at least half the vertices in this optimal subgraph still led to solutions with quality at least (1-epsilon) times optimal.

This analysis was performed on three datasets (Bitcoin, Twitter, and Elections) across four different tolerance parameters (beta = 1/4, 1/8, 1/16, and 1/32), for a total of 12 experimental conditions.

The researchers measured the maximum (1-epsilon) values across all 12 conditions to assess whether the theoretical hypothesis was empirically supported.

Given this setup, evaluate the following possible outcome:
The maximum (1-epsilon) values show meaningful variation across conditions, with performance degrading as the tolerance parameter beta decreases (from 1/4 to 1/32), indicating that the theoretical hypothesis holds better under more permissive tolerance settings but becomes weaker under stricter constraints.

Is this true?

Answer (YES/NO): NO